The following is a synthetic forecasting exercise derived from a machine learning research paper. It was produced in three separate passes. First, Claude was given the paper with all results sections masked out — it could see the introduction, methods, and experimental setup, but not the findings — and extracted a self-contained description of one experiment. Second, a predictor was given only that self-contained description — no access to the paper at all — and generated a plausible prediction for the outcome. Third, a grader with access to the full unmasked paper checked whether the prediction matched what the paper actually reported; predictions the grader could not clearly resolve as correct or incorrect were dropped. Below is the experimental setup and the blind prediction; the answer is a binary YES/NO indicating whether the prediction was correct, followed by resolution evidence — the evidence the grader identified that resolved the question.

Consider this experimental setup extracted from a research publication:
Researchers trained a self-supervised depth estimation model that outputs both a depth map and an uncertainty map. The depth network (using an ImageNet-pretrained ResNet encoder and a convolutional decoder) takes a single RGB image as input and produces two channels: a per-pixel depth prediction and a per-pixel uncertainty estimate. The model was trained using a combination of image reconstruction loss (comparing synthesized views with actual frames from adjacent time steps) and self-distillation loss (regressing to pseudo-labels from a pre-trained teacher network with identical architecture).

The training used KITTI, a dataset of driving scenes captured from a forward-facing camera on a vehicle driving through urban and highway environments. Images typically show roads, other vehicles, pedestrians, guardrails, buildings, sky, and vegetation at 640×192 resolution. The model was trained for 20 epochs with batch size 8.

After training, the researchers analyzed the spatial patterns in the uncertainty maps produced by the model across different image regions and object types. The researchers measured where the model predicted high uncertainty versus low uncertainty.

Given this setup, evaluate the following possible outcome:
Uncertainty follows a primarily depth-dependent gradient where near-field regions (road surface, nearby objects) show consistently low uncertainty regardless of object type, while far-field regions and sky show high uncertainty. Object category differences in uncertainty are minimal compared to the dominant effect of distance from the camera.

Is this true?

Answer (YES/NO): NO